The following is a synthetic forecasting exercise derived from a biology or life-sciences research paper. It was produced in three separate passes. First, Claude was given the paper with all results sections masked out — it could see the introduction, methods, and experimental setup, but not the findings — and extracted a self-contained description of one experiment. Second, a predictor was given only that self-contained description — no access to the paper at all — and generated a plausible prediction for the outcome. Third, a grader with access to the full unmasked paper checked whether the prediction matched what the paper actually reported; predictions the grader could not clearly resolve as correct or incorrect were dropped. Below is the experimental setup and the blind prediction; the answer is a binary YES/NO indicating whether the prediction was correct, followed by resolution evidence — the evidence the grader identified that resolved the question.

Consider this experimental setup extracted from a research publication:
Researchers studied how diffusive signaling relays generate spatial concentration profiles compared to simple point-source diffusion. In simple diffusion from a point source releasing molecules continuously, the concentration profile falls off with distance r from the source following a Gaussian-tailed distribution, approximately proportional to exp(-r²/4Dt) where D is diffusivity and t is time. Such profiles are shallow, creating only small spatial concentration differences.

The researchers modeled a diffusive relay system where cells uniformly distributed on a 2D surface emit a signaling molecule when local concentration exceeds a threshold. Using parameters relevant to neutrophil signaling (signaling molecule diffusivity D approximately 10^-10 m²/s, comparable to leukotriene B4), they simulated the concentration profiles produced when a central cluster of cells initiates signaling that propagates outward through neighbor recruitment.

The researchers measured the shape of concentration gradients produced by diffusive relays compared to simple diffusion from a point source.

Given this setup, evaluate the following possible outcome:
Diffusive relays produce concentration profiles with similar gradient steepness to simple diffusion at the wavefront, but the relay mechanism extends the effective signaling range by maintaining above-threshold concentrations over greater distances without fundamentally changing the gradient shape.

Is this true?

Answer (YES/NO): NO